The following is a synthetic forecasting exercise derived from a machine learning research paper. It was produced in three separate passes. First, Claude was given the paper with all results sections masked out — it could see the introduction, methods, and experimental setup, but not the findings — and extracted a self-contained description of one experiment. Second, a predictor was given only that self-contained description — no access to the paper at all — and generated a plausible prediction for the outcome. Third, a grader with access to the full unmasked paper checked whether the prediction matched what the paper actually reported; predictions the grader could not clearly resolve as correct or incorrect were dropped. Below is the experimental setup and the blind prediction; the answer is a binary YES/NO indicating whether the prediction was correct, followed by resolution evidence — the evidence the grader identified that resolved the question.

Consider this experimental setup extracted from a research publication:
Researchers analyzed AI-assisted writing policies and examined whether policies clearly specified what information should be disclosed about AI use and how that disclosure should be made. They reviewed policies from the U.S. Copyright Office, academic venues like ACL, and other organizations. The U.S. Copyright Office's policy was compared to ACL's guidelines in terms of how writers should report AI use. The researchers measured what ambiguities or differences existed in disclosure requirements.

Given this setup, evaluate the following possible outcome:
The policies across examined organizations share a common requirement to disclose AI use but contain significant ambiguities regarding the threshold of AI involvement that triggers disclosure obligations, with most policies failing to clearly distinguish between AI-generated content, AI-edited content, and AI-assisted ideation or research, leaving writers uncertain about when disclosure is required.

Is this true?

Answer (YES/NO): NO